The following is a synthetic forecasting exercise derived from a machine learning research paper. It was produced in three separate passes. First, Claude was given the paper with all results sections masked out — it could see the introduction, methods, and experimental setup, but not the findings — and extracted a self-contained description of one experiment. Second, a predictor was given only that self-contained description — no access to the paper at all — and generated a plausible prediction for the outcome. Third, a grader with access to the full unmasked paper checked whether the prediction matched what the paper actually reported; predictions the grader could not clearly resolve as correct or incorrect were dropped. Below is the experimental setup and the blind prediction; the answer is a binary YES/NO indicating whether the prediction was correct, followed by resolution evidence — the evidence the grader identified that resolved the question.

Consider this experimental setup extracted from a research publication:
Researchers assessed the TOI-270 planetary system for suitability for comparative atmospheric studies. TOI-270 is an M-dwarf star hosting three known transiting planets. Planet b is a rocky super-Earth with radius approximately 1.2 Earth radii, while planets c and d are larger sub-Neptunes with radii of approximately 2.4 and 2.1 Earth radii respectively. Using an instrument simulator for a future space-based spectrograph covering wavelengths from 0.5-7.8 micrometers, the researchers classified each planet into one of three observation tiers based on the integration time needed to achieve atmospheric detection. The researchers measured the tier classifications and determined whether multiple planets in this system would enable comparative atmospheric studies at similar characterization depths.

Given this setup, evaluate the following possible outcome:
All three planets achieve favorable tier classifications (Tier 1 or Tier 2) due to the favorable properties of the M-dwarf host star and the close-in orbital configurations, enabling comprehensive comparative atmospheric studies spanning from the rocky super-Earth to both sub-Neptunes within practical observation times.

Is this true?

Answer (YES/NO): YES